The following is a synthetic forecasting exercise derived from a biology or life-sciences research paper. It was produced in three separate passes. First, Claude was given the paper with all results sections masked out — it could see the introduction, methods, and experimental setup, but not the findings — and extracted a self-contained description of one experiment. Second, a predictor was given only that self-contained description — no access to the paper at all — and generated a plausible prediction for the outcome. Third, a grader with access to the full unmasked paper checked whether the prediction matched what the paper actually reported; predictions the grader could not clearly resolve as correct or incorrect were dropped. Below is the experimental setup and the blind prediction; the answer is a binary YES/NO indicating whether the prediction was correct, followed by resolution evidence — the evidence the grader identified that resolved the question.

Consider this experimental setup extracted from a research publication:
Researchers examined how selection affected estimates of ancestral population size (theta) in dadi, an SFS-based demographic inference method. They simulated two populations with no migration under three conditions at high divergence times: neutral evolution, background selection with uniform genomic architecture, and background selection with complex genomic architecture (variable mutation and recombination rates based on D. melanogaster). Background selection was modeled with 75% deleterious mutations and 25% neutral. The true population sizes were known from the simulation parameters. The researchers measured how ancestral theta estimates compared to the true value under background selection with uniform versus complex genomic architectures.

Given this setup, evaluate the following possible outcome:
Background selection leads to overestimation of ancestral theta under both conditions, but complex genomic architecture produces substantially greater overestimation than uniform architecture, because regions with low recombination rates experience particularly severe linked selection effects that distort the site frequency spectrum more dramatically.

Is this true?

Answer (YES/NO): NO